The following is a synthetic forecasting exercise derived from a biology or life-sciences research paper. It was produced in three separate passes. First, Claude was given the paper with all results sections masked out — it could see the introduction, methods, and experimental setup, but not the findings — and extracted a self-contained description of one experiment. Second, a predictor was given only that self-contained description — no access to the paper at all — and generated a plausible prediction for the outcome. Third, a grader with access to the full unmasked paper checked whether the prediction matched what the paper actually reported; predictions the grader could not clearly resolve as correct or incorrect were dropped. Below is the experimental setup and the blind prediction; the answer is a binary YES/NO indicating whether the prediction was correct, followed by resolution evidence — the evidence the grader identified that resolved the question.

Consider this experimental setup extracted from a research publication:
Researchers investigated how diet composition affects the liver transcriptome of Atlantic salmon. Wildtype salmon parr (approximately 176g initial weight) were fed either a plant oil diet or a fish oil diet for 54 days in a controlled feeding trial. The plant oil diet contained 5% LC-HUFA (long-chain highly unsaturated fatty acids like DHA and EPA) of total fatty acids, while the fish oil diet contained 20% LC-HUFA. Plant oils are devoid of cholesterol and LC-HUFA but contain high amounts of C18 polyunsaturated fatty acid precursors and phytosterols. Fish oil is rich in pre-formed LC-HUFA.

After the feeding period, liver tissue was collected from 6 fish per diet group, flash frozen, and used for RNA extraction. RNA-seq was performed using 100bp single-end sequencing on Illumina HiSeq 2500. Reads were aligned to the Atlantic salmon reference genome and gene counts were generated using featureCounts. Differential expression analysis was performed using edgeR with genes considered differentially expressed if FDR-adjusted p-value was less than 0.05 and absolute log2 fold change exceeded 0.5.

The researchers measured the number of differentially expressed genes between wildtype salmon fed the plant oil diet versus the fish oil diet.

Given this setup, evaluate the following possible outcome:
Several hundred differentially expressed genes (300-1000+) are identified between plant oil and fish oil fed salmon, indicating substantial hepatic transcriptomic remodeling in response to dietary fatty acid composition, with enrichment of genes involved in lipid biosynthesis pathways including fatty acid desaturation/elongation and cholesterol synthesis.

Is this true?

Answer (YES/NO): NO